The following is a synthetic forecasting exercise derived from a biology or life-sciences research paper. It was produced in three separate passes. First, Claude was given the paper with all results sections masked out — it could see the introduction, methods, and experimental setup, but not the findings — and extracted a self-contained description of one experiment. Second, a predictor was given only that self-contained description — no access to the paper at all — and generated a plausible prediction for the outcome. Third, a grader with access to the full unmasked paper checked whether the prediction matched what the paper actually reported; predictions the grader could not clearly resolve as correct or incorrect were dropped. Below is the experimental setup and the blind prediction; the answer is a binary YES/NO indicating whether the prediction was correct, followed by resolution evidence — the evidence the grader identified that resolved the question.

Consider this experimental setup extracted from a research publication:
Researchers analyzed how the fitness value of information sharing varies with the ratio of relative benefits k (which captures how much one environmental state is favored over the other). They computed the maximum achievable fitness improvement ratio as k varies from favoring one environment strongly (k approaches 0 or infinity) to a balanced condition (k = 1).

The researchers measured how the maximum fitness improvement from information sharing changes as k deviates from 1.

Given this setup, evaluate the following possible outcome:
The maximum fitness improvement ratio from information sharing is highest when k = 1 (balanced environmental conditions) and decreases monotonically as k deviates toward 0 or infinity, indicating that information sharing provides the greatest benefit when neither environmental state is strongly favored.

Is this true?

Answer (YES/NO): YES